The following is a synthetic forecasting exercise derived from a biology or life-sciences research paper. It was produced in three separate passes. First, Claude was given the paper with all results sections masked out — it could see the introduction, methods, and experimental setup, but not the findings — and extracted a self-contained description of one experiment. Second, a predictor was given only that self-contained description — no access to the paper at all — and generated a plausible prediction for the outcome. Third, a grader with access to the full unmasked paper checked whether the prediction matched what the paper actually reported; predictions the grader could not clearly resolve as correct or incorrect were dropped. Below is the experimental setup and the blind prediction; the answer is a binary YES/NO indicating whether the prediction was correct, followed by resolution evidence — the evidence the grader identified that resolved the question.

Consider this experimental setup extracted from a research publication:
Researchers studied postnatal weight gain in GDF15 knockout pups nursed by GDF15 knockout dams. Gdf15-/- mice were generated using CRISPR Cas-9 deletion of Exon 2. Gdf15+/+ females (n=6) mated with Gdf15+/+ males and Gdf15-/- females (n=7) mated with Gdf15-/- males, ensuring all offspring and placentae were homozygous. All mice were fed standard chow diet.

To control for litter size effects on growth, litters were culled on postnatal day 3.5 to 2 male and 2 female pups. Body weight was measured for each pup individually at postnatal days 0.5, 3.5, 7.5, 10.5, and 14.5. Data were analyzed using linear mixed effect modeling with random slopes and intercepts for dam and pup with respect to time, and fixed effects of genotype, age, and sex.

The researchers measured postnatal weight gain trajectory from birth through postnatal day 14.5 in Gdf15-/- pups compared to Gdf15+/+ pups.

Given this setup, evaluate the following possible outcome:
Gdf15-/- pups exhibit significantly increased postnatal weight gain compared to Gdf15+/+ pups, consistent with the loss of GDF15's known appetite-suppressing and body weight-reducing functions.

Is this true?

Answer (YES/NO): NO